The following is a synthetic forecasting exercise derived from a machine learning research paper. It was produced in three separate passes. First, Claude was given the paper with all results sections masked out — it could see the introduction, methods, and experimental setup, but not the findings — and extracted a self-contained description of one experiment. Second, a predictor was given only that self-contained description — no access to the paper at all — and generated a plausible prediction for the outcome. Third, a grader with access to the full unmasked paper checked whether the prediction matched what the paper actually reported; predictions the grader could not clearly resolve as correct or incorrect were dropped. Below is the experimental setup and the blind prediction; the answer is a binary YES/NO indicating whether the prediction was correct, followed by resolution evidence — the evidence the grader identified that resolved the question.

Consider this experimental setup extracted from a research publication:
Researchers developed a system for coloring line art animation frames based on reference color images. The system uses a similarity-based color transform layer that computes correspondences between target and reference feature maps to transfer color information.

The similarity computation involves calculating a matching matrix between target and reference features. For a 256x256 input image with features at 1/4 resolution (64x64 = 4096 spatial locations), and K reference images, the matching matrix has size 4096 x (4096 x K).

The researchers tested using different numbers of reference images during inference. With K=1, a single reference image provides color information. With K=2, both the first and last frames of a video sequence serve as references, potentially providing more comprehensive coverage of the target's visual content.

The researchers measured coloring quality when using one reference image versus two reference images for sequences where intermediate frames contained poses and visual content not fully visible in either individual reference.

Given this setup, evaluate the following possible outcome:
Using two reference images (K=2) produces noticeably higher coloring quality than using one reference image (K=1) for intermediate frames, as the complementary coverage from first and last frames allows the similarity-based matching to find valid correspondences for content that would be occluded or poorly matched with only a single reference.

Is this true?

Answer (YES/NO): YES